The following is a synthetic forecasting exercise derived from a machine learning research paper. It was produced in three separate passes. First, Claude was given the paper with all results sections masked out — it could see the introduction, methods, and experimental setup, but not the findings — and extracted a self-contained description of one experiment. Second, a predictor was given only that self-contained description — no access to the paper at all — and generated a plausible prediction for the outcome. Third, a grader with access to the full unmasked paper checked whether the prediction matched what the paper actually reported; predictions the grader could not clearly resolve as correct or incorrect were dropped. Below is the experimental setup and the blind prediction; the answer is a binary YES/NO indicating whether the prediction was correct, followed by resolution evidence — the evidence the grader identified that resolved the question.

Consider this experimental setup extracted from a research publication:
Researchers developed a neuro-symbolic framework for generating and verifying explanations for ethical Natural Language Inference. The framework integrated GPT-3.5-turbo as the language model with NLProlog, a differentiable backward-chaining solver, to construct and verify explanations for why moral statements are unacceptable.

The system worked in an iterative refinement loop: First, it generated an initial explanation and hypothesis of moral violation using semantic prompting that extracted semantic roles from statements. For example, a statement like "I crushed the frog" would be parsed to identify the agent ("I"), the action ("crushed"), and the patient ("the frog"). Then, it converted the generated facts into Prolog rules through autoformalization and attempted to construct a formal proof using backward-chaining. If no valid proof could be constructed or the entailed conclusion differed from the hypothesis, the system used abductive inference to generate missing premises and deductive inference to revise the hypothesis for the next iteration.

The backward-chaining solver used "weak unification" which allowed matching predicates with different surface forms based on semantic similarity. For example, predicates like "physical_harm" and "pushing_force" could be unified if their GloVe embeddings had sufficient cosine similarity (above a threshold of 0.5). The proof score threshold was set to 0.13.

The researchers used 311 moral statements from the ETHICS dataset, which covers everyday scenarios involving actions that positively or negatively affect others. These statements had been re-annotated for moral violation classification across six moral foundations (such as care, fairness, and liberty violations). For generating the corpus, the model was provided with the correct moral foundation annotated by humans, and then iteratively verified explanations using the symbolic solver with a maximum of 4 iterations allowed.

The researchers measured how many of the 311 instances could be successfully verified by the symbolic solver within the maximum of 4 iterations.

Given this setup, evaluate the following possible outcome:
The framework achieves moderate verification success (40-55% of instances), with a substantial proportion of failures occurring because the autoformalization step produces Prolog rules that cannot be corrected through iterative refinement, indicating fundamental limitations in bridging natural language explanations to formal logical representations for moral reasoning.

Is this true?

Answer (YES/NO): NO